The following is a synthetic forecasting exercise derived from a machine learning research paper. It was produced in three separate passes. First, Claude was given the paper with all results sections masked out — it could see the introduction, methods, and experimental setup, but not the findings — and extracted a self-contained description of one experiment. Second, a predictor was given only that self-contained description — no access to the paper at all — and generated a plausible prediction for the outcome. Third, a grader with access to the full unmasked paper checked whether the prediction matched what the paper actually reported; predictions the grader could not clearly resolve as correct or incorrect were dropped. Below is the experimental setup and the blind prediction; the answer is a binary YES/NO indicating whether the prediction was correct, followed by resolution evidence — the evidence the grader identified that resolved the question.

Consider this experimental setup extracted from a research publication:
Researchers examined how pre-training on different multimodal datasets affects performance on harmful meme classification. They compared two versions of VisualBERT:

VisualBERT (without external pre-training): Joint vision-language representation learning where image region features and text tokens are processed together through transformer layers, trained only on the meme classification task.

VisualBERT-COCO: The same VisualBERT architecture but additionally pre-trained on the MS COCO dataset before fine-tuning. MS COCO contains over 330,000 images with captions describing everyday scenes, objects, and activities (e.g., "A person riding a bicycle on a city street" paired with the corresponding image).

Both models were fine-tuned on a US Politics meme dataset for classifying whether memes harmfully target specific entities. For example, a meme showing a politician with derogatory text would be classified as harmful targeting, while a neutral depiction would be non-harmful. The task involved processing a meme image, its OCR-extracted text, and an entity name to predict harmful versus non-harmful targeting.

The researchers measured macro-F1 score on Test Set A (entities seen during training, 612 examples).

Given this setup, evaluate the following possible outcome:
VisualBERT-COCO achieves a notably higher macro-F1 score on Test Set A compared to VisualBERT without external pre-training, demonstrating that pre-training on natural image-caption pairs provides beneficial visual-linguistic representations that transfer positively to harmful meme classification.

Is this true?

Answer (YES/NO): NO